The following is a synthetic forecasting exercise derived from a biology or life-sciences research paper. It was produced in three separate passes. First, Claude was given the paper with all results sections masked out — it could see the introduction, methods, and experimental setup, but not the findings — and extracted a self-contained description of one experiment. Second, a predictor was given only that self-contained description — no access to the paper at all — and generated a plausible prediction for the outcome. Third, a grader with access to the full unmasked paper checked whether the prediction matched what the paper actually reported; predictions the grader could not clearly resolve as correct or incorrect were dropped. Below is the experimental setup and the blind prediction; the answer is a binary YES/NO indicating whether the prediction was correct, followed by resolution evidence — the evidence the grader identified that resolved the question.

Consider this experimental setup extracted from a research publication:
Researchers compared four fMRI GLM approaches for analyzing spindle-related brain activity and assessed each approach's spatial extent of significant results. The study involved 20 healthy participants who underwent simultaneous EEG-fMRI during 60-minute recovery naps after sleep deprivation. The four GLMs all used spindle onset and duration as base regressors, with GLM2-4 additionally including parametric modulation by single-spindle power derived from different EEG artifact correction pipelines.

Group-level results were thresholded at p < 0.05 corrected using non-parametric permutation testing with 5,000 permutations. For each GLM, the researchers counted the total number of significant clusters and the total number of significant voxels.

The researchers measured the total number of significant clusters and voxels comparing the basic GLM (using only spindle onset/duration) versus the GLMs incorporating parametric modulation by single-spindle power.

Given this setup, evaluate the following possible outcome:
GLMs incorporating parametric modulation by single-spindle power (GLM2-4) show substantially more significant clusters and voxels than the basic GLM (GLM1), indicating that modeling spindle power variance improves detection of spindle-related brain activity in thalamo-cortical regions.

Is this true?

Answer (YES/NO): NO